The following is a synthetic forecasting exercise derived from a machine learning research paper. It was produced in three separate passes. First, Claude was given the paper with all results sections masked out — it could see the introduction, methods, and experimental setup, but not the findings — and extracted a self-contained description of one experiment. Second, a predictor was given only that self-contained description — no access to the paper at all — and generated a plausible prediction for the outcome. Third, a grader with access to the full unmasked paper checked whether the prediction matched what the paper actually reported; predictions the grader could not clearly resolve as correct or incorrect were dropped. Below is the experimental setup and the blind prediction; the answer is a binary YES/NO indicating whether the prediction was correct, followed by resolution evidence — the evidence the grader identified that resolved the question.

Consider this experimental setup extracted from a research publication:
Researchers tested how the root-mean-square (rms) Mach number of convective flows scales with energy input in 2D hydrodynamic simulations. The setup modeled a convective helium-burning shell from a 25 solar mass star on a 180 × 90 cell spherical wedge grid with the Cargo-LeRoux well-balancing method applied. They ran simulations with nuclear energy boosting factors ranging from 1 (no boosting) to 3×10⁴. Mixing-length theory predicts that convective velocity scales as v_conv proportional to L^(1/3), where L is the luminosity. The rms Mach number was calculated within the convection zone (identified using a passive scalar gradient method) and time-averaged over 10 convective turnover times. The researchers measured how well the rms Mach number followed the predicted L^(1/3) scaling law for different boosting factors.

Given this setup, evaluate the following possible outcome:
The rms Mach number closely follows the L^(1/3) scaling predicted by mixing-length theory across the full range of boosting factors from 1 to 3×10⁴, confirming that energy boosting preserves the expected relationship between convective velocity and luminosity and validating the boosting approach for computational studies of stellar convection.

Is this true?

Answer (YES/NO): NO